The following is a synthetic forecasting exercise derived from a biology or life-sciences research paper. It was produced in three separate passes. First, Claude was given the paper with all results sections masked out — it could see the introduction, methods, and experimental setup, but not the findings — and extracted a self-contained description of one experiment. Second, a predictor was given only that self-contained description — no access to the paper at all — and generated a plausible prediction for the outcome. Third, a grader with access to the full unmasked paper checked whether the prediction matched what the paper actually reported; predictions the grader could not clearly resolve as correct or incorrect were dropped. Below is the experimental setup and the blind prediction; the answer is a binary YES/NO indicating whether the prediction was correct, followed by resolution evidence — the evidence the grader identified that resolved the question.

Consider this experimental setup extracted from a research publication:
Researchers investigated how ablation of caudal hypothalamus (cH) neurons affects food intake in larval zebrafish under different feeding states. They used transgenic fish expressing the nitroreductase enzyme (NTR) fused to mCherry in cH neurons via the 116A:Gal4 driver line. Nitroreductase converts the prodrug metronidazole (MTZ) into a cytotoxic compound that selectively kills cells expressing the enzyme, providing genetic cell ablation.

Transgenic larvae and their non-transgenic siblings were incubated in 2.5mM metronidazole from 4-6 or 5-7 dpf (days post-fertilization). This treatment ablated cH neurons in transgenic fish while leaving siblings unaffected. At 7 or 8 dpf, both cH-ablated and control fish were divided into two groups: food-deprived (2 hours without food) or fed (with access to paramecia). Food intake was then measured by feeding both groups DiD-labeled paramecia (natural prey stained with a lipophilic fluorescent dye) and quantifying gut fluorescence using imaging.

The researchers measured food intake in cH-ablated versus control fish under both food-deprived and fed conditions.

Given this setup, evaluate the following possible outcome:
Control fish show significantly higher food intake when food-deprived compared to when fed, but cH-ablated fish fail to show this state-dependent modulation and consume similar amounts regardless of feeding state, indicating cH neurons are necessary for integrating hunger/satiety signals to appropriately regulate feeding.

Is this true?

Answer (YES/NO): NO